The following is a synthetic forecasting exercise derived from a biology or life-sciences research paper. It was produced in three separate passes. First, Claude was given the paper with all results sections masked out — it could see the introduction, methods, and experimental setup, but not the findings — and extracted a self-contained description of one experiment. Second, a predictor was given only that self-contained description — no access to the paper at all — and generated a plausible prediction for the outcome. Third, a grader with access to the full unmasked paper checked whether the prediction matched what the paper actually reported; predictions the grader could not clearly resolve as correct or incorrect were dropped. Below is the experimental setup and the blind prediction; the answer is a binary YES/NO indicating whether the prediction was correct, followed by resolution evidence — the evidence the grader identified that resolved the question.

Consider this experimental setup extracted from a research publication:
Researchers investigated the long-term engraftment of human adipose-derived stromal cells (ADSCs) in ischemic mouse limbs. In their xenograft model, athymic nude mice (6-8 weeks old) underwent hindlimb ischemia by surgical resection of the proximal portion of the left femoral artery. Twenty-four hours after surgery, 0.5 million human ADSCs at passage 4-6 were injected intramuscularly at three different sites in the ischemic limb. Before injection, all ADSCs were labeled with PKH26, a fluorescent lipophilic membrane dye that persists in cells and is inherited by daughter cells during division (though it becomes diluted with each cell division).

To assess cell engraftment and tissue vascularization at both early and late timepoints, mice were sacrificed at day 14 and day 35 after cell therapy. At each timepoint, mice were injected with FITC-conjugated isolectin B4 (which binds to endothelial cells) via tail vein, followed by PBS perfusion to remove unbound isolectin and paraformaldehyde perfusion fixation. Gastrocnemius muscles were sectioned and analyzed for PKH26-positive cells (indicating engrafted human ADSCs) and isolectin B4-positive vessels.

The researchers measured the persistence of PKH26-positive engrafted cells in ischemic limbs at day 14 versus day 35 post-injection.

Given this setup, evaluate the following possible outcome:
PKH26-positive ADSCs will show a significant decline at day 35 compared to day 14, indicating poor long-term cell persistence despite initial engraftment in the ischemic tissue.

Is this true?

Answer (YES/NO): NO